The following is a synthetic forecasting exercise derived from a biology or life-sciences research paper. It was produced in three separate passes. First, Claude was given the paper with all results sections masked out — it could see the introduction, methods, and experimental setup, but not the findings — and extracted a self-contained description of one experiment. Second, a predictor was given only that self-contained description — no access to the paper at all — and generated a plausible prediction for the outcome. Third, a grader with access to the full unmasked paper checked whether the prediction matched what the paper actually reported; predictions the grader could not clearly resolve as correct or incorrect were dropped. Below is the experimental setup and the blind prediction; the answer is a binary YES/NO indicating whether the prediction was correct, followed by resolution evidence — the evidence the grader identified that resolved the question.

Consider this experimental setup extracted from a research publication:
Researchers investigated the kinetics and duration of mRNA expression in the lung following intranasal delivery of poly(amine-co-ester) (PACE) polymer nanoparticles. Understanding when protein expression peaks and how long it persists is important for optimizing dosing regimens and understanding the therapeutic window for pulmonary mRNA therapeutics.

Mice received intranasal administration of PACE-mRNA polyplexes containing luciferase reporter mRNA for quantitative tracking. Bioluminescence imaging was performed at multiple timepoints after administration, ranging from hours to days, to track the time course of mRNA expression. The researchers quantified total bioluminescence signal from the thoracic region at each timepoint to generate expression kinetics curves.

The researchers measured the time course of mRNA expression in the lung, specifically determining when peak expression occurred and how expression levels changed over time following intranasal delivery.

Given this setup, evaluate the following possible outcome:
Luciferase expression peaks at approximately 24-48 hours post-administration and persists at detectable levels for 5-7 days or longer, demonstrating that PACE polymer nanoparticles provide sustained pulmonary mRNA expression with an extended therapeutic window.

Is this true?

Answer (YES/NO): NO